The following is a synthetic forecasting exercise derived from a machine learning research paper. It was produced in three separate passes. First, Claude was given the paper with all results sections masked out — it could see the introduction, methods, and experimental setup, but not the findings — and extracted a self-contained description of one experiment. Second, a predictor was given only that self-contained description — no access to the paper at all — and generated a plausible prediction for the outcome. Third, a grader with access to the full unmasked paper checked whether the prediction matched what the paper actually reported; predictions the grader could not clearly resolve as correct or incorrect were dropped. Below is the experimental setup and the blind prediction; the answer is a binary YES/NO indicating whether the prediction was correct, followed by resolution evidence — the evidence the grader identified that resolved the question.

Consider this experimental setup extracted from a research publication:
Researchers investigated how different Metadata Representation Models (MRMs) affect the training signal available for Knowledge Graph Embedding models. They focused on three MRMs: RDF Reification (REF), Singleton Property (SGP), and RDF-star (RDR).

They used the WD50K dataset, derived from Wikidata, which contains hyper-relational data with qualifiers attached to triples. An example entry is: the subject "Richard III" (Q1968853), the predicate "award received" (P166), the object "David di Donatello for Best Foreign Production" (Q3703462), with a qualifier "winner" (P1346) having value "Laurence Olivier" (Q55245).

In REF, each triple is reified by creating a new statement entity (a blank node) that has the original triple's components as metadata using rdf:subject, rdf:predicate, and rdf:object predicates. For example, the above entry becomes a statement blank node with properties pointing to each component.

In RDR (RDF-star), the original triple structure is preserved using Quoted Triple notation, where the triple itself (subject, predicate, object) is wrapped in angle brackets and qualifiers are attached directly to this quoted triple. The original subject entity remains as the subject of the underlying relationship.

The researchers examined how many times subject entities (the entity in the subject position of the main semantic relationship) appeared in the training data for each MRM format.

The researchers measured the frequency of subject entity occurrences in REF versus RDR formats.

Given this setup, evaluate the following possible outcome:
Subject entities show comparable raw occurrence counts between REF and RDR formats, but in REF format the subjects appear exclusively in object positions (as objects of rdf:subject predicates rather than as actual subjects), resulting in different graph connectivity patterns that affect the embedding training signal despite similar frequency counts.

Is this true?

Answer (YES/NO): NO